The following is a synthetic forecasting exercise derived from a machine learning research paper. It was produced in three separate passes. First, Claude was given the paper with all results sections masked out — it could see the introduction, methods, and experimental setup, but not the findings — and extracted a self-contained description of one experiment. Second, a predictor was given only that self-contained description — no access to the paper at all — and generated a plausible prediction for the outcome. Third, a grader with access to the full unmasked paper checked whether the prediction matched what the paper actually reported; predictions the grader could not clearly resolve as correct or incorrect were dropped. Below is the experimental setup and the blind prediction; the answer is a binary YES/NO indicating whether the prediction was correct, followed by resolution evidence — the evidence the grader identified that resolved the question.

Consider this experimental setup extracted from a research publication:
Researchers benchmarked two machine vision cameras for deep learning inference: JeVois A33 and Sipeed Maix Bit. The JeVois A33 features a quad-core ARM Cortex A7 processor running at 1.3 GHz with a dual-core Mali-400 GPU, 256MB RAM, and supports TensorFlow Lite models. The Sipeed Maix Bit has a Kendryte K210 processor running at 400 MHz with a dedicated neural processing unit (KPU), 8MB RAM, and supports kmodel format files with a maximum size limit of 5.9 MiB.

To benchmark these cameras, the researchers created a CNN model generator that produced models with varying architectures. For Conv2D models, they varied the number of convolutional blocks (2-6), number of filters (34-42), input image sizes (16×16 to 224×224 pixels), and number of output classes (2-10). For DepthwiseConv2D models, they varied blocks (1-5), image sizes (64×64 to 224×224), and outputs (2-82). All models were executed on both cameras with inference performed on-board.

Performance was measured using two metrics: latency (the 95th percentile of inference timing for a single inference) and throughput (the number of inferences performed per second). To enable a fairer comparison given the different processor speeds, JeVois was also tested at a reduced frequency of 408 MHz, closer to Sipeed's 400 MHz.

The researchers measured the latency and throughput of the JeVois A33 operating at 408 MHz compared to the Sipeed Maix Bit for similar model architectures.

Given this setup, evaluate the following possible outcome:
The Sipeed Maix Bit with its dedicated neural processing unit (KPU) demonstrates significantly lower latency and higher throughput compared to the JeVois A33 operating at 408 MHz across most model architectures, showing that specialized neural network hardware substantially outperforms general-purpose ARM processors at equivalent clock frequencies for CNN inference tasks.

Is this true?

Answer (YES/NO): NO